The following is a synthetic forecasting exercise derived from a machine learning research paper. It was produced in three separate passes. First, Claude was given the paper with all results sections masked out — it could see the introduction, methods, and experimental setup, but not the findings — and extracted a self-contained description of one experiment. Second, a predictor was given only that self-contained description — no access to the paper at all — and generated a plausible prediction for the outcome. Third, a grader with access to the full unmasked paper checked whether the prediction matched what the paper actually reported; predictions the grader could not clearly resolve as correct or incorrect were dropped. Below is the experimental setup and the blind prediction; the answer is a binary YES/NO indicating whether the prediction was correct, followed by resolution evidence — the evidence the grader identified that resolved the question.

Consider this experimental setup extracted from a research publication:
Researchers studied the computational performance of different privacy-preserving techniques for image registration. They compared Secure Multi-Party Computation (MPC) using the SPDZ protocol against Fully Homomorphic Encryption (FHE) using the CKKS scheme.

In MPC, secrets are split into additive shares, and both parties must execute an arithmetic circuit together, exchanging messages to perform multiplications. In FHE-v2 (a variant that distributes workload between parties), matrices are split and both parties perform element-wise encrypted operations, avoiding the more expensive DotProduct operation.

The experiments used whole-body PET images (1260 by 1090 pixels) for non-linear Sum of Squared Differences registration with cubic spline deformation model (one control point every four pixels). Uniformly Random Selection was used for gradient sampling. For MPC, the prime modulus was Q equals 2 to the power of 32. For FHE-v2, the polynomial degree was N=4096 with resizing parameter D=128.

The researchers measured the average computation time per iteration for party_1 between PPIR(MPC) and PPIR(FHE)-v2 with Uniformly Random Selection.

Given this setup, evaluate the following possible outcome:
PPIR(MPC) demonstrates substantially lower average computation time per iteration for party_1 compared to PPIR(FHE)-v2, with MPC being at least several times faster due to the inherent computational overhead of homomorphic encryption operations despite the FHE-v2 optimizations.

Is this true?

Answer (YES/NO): NO